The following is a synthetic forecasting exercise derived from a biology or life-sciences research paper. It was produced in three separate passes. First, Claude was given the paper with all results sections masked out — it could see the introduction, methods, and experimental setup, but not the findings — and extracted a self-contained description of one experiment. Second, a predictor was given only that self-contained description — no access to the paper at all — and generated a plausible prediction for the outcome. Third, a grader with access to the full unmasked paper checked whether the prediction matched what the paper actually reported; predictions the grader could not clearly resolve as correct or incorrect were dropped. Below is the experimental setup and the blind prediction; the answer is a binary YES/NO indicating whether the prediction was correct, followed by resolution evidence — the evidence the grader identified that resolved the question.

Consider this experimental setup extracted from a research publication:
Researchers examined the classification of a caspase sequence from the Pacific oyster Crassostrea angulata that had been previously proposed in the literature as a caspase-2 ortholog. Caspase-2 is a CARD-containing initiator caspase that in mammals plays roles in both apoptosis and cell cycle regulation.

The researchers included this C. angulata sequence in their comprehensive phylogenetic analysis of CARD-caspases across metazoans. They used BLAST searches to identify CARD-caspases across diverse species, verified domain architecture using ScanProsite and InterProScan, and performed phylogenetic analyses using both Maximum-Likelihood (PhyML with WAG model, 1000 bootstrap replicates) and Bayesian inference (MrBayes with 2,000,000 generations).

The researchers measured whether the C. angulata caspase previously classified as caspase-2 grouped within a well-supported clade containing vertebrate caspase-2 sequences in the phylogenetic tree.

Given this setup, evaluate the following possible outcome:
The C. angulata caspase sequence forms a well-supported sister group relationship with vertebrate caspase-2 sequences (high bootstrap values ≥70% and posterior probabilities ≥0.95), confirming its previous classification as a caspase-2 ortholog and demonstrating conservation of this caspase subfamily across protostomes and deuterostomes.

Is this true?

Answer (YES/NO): YES